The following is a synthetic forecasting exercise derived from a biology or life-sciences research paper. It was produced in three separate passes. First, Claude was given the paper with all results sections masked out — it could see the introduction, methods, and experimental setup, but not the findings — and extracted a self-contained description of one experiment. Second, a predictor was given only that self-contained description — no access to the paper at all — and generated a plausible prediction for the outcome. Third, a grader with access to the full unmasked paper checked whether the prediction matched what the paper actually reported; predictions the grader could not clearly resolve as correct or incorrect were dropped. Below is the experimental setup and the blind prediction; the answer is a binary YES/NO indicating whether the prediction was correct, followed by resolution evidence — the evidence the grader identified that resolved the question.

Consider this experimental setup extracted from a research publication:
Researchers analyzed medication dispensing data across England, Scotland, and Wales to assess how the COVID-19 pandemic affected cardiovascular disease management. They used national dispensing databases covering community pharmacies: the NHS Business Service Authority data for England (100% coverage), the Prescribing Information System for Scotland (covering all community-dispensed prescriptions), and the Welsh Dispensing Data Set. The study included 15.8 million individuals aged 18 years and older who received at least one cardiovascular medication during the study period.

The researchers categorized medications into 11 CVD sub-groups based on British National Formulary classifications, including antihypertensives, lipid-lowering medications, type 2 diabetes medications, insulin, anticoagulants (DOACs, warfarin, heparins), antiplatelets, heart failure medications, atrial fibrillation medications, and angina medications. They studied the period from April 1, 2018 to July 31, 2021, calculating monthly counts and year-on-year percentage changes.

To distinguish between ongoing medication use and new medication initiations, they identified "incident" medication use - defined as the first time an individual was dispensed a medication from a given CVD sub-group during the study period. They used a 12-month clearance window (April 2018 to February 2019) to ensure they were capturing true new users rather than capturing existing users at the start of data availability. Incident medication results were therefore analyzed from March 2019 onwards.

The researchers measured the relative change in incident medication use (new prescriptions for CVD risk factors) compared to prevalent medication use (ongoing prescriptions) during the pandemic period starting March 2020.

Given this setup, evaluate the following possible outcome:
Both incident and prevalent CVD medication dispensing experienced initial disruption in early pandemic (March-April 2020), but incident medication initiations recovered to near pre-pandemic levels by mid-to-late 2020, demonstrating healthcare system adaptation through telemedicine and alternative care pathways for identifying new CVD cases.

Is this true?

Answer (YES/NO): NO